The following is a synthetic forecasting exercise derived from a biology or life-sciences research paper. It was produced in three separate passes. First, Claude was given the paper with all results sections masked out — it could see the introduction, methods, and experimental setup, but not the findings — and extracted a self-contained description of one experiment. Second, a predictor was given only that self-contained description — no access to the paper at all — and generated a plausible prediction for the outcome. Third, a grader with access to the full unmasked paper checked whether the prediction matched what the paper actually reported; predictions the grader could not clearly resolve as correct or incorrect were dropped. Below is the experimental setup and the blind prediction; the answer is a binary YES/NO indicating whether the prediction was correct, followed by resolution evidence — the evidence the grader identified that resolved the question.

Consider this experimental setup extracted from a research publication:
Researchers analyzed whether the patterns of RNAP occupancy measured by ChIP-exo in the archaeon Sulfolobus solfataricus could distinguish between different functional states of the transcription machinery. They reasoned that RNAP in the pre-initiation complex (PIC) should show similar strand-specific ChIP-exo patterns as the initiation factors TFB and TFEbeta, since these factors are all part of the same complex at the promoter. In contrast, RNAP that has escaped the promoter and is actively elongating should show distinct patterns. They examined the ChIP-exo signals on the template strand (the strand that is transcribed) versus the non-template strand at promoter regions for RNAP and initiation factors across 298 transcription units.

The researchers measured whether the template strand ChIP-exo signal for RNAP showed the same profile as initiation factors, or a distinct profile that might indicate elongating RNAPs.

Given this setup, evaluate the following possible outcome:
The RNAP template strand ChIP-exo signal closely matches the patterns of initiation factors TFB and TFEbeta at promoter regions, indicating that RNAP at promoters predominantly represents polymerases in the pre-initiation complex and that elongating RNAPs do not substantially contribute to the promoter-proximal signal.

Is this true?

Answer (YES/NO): YES